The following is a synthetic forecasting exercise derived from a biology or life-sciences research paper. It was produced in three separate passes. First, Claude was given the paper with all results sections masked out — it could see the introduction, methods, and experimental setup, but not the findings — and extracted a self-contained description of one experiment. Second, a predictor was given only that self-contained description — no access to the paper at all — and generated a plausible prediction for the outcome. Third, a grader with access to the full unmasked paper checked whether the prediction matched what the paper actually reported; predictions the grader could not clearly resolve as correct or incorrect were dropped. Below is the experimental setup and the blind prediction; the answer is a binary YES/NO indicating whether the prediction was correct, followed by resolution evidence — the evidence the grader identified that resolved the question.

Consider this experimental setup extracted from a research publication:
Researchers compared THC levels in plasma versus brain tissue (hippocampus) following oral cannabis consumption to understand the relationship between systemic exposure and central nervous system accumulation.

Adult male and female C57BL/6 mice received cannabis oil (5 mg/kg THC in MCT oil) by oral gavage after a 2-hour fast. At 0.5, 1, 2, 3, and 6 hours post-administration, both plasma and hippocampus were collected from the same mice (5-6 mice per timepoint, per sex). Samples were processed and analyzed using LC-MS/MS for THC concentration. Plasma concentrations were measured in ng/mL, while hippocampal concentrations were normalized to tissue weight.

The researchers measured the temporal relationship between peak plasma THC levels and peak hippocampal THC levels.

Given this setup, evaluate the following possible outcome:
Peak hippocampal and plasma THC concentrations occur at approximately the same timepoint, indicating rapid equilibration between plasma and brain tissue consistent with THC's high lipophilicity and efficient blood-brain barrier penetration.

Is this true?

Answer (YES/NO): NO